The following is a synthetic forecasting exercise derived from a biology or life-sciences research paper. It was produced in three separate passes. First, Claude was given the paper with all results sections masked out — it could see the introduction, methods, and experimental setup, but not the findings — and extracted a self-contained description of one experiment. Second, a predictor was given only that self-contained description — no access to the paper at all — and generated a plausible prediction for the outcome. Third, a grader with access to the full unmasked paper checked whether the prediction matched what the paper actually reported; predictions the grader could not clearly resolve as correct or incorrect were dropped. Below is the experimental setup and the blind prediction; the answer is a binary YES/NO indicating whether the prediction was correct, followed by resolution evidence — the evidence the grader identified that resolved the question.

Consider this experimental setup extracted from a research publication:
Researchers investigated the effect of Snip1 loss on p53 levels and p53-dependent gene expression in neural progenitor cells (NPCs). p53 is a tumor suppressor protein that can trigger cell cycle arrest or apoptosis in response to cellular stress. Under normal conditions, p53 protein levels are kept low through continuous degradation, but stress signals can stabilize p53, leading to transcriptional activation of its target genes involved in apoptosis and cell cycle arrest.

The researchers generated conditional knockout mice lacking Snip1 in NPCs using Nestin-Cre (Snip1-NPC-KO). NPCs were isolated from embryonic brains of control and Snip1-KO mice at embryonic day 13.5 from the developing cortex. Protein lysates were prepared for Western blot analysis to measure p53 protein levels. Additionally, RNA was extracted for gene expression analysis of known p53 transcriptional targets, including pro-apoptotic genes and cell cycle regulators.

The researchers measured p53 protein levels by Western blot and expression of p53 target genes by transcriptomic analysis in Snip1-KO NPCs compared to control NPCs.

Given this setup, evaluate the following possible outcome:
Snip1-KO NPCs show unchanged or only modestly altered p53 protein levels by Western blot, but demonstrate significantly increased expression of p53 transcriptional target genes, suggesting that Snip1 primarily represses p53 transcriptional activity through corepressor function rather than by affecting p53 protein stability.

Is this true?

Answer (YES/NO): NO